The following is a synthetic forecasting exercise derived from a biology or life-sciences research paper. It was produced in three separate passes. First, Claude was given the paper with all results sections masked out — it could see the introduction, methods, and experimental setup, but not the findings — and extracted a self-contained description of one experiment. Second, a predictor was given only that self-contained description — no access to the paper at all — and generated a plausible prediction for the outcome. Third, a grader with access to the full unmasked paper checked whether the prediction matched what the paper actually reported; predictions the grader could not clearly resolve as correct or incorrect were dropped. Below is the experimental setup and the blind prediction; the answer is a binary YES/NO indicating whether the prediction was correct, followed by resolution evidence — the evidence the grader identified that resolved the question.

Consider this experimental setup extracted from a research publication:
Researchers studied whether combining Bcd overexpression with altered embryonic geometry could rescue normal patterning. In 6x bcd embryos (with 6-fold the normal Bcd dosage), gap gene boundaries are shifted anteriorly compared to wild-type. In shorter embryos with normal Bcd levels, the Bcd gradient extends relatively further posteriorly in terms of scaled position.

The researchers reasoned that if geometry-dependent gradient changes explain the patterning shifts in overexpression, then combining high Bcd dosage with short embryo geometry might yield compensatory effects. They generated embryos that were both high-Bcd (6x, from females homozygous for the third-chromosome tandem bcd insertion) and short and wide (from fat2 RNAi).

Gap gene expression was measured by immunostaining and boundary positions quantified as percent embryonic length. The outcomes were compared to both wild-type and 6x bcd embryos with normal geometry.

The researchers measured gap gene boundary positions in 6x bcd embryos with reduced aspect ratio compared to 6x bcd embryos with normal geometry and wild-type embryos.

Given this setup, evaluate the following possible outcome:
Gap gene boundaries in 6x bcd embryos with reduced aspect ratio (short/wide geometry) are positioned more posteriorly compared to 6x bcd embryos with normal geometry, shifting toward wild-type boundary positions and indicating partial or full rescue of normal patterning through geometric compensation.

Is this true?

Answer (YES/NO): NO